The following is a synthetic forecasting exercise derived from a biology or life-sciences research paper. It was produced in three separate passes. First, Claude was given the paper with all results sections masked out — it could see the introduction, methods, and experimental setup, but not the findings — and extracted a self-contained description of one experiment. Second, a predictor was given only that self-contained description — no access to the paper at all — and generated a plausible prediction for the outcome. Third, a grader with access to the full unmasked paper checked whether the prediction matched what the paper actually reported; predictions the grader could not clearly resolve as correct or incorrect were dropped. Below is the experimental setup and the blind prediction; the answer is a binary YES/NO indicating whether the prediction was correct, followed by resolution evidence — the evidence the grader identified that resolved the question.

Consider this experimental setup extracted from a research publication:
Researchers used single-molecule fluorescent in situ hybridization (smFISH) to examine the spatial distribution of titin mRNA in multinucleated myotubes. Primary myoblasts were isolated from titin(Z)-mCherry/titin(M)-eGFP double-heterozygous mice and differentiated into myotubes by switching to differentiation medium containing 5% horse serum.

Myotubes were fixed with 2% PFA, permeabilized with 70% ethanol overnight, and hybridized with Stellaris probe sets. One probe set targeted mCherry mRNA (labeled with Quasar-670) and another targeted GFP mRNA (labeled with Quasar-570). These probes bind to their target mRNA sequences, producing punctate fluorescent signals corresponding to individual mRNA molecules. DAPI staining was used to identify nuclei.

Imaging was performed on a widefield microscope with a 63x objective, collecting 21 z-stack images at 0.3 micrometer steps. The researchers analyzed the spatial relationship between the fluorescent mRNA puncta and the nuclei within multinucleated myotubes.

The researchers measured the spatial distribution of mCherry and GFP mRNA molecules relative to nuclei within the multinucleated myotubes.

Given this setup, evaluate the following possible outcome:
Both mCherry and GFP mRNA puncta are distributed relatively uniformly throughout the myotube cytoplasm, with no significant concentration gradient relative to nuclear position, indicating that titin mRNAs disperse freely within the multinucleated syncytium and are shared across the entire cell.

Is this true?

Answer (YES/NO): NO